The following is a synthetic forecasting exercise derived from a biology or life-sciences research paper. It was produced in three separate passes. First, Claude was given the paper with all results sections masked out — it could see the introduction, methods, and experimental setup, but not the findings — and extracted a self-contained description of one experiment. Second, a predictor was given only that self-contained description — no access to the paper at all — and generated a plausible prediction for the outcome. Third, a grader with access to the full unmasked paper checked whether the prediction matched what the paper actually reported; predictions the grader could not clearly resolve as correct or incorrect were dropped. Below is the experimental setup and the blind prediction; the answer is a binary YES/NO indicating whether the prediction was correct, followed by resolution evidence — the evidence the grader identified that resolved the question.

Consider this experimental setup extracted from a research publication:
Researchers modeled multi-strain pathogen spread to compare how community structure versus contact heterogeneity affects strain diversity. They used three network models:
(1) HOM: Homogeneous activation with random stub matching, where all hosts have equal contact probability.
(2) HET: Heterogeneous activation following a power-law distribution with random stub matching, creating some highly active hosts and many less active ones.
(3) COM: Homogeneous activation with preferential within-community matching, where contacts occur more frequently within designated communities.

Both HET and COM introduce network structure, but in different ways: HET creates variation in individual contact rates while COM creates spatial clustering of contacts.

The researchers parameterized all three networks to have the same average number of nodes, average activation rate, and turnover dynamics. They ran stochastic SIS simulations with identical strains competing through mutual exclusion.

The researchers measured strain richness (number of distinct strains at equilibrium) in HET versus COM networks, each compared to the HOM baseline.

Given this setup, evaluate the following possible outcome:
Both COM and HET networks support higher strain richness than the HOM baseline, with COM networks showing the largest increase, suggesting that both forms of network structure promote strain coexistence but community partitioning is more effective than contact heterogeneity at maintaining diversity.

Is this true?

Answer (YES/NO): NO